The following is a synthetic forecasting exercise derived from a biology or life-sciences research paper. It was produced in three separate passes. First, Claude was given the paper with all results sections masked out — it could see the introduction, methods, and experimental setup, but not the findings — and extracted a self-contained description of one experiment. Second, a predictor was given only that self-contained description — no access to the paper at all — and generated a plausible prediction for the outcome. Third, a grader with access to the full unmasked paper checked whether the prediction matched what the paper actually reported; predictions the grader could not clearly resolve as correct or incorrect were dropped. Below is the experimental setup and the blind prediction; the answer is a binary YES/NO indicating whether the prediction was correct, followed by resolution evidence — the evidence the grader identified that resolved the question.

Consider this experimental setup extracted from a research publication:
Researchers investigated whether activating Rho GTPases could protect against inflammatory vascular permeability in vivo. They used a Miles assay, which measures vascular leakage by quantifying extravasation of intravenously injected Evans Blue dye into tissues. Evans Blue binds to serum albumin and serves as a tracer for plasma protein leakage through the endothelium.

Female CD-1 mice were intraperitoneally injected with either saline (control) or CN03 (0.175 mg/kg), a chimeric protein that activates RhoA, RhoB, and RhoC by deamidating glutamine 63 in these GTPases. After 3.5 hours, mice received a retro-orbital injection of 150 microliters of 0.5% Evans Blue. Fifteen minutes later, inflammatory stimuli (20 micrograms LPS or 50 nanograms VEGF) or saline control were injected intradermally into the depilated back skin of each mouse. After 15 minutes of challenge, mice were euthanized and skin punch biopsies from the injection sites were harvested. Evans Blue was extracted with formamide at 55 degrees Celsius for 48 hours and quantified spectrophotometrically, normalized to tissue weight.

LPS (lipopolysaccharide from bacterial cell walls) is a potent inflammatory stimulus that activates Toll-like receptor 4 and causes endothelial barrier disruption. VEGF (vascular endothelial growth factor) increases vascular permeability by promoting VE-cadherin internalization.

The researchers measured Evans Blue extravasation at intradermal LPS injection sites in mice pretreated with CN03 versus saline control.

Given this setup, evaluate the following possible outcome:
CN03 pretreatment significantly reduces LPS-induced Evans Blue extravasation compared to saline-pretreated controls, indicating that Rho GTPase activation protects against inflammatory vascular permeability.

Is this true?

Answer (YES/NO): YES